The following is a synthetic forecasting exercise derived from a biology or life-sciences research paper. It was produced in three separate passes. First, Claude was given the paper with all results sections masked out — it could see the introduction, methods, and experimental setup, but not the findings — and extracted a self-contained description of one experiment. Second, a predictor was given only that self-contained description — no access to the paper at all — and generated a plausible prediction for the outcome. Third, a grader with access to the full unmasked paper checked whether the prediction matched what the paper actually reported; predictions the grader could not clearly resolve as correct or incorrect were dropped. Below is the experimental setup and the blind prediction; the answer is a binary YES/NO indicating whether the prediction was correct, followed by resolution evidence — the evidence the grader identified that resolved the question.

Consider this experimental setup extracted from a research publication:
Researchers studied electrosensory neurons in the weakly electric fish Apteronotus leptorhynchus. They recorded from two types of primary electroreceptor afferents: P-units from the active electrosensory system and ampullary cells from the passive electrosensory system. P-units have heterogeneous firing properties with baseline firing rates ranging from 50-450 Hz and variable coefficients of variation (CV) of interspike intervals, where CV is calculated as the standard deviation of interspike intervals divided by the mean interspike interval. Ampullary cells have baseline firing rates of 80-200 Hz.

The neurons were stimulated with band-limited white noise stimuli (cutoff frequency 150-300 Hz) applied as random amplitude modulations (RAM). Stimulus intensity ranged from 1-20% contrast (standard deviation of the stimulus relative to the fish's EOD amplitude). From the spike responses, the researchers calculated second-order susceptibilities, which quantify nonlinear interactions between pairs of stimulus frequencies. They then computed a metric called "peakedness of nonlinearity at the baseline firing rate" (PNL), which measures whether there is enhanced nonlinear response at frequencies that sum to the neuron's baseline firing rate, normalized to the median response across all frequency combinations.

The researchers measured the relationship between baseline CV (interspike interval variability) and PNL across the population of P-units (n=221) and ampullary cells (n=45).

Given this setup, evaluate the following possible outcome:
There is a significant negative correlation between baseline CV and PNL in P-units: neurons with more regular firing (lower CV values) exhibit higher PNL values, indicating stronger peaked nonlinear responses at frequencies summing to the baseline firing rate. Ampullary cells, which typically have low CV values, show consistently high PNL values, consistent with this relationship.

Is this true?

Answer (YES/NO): YES